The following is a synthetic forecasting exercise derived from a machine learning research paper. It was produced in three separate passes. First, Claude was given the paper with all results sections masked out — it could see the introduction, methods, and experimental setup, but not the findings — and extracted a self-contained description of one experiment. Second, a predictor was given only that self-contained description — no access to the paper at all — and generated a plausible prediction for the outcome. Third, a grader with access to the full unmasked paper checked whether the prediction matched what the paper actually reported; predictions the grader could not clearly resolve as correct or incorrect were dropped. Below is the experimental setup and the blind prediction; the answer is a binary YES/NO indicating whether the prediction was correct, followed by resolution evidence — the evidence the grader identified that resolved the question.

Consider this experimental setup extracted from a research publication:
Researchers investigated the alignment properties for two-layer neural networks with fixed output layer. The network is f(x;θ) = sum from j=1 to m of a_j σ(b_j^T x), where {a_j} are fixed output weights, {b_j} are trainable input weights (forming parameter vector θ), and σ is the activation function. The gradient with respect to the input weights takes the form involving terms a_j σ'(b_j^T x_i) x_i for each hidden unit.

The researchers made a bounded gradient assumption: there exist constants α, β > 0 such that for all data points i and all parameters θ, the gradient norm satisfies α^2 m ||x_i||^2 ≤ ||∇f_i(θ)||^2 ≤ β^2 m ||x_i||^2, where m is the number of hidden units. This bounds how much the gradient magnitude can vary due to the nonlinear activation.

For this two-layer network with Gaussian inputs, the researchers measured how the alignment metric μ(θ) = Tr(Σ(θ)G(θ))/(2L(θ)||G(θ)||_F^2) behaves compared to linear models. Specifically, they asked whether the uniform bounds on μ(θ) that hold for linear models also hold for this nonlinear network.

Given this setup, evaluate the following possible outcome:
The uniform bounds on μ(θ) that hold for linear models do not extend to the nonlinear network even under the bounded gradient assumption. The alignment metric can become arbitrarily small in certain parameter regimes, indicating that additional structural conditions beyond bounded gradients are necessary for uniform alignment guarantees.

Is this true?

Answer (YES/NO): NO